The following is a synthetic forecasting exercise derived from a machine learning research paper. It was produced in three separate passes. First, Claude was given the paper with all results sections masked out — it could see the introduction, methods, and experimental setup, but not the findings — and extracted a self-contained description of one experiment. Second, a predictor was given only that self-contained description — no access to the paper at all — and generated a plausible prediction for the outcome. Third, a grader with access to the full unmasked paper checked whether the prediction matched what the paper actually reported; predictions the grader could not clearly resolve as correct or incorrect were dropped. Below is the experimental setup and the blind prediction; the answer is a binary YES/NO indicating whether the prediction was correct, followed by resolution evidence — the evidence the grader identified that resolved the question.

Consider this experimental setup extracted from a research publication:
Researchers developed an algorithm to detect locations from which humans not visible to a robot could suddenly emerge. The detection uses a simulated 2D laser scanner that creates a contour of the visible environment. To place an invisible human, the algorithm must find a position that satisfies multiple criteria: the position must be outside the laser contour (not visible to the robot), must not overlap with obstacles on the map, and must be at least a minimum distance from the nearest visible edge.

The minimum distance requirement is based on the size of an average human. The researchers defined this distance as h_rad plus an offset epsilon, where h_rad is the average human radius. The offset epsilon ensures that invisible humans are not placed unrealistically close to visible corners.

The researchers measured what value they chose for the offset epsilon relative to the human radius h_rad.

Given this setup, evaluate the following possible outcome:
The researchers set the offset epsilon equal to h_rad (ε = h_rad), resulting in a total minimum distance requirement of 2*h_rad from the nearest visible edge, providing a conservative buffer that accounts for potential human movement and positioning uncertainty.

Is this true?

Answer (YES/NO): NO